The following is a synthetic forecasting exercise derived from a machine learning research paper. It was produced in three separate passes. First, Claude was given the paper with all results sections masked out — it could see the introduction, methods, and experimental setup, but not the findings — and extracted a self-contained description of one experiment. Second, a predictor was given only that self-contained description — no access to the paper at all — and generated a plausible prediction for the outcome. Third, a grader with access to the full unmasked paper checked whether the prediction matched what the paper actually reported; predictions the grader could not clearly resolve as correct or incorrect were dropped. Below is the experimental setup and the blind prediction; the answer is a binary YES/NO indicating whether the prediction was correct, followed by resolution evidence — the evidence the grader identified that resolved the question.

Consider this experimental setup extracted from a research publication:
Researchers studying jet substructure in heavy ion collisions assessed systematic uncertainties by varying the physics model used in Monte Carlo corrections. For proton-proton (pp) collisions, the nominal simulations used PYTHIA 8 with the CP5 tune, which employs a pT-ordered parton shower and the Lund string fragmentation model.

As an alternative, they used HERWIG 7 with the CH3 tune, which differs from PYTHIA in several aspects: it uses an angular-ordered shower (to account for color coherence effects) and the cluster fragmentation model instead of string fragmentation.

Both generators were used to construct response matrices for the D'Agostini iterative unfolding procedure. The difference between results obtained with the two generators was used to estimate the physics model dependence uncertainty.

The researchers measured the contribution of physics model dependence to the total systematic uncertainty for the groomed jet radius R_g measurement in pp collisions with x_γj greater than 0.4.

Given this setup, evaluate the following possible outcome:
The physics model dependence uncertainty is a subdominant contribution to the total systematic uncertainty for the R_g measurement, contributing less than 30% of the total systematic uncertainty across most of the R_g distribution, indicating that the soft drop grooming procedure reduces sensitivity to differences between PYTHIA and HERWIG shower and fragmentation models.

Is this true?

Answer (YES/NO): NO